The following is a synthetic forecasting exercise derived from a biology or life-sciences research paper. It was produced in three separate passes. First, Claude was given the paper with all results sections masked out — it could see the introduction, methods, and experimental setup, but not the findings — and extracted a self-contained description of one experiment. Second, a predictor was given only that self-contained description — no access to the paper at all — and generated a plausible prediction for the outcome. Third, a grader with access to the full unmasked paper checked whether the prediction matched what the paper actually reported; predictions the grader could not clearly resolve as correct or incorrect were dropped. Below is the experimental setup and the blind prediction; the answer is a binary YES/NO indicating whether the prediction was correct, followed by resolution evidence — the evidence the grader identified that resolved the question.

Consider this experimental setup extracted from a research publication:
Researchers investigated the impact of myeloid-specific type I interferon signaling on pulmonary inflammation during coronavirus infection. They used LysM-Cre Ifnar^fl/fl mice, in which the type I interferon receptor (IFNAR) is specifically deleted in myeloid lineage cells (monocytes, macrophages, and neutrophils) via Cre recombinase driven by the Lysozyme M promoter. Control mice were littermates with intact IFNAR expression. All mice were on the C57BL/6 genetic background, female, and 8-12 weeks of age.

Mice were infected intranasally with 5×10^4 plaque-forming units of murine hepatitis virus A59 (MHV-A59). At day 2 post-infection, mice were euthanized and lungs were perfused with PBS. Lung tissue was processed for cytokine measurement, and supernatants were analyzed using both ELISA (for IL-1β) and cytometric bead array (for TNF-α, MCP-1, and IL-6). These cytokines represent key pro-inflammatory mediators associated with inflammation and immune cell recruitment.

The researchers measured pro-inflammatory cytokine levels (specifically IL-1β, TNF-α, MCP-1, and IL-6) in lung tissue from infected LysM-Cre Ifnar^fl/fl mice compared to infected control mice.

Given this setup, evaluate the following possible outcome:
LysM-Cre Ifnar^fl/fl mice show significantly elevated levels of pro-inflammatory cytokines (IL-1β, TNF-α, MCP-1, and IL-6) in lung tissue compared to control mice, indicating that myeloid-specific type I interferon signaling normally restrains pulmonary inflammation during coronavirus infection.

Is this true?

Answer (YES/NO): NO